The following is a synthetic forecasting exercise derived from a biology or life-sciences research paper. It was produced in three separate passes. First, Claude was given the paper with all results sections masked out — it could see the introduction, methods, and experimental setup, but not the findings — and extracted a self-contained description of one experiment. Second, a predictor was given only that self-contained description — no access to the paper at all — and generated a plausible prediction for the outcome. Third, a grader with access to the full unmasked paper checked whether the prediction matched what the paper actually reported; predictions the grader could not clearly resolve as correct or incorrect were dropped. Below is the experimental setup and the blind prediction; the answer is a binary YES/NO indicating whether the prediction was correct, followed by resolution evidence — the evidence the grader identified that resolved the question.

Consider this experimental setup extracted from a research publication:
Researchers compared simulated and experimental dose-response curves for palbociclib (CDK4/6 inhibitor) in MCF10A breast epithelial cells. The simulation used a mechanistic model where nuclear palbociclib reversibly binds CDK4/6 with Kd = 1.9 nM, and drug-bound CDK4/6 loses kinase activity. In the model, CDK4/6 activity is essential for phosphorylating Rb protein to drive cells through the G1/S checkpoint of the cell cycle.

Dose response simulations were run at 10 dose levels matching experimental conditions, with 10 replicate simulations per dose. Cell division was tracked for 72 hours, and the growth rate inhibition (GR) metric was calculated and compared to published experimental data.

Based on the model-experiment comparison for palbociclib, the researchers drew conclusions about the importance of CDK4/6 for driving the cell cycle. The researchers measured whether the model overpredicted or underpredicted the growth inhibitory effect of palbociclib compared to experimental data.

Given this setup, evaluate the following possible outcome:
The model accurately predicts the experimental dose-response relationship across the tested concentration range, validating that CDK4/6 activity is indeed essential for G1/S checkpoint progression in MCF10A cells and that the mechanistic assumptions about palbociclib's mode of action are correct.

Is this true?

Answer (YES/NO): NO